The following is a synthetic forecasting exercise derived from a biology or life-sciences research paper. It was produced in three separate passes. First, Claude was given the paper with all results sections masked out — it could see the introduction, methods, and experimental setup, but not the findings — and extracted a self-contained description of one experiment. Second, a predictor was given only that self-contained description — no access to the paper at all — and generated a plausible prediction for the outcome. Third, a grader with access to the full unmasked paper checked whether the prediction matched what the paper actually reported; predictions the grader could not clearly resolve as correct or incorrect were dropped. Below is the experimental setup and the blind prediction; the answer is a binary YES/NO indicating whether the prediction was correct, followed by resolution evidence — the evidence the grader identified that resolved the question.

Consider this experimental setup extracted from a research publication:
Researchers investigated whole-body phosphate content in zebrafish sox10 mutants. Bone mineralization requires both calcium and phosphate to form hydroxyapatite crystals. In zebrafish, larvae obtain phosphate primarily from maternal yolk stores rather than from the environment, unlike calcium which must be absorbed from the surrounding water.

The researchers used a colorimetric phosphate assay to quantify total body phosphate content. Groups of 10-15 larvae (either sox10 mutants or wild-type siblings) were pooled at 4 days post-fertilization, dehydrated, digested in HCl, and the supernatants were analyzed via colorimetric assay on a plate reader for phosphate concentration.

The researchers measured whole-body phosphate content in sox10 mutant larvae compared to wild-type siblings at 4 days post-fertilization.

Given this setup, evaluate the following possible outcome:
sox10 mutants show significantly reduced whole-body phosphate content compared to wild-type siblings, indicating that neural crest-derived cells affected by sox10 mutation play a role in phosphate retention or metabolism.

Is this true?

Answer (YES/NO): NO